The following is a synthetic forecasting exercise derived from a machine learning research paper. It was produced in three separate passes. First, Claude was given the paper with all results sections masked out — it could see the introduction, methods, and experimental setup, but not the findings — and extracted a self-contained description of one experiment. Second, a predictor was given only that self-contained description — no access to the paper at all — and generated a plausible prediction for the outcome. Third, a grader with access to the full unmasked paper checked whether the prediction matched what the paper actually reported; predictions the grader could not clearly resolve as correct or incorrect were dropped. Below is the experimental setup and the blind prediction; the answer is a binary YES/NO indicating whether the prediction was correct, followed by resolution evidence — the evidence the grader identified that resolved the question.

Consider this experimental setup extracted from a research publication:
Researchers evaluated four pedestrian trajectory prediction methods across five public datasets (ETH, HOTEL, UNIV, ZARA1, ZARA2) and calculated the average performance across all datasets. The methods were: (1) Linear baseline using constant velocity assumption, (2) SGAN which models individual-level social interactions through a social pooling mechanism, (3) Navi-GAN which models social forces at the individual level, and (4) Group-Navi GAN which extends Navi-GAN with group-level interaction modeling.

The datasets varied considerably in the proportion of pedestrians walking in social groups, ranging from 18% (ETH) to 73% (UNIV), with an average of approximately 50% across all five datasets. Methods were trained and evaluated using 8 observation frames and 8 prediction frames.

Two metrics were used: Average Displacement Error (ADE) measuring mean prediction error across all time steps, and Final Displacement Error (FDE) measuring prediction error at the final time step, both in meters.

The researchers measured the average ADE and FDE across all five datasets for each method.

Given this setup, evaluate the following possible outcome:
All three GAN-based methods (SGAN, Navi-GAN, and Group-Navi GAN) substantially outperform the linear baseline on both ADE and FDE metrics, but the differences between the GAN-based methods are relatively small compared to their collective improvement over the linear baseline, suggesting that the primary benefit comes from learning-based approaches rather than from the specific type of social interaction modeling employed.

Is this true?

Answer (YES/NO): NO